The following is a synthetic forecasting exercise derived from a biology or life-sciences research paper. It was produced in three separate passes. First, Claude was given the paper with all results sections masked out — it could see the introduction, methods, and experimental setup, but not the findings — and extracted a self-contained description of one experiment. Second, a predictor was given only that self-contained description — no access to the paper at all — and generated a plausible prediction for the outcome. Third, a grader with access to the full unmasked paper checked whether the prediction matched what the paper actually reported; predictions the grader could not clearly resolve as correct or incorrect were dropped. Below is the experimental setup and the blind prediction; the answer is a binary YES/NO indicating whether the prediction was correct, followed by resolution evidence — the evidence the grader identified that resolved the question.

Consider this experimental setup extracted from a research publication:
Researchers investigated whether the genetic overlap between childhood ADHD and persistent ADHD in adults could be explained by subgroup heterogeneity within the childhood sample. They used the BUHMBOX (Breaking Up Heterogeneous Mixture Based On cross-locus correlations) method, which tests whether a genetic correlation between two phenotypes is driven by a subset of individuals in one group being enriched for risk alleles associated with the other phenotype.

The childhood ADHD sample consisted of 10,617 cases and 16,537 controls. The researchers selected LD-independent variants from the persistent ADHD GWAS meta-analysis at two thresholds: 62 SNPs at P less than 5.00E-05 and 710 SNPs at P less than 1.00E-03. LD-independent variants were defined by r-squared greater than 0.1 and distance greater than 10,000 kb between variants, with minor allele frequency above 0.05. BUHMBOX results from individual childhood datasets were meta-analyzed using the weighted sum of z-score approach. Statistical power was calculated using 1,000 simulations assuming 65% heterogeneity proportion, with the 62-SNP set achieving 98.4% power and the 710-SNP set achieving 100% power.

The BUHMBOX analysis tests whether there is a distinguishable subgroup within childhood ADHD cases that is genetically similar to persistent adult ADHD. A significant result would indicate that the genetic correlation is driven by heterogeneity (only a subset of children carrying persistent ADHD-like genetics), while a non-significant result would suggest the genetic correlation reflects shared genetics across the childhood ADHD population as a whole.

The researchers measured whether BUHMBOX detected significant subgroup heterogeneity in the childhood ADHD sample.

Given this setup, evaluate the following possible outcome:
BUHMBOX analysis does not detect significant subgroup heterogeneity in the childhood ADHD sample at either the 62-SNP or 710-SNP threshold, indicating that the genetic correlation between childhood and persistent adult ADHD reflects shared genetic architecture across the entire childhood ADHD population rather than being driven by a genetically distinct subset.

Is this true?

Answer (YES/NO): YES